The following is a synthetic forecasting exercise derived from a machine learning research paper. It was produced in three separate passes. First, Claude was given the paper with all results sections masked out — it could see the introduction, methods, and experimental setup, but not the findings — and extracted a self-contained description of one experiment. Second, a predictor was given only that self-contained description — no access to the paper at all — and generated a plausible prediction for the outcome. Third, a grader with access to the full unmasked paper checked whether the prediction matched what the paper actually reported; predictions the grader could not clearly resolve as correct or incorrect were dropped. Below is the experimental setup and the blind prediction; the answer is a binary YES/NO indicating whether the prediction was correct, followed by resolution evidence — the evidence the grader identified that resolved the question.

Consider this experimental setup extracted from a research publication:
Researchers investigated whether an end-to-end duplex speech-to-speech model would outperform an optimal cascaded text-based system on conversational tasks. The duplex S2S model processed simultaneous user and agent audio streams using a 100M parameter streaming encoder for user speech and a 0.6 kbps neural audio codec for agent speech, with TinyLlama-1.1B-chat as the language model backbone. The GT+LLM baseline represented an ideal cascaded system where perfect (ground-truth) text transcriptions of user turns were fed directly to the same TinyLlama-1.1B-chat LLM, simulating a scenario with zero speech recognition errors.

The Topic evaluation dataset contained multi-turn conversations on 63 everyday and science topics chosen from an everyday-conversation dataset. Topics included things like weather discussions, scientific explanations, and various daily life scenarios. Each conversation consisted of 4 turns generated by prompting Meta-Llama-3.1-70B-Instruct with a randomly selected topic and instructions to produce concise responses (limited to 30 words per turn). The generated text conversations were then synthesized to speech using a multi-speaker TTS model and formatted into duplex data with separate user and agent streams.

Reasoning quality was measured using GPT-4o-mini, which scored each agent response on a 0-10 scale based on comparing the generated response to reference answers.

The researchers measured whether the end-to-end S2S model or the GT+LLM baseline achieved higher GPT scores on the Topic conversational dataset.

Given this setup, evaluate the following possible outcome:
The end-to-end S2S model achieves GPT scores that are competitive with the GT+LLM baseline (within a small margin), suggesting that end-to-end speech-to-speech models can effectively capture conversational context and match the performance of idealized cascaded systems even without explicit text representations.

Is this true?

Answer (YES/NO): NO